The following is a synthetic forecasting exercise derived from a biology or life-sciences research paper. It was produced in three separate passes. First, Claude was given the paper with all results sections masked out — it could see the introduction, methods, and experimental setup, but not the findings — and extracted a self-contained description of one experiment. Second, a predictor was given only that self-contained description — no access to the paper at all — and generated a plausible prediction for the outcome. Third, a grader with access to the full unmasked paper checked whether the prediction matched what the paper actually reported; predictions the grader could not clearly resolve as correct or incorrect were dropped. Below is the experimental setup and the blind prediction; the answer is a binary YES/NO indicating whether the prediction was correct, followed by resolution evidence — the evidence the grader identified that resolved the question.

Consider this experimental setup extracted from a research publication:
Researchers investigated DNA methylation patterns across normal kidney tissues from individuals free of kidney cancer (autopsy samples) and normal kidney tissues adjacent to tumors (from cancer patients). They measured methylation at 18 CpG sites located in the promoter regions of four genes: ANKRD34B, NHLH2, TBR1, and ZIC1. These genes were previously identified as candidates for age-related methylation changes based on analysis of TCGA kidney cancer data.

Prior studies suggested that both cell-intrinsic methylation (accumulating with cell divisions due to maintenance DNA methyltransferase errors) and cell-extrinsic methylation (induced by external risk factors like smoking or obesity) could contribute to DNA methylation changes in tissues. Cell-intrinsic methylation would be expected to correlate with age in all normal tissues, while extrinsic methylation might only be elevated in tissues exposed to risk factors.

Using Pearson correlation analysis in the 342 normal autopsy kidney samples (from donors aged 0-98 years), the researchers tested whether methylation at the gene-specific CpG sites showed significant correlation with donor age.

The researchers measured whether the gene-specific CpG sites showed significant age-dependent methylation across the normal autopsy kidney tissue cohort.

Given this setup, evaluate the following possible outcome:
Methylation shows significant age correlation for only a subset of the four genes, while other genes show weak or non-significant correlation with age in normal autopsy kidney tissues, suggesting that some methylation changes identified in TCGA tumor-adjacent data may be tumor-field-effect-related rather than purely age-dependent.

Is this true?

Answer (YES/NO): NO